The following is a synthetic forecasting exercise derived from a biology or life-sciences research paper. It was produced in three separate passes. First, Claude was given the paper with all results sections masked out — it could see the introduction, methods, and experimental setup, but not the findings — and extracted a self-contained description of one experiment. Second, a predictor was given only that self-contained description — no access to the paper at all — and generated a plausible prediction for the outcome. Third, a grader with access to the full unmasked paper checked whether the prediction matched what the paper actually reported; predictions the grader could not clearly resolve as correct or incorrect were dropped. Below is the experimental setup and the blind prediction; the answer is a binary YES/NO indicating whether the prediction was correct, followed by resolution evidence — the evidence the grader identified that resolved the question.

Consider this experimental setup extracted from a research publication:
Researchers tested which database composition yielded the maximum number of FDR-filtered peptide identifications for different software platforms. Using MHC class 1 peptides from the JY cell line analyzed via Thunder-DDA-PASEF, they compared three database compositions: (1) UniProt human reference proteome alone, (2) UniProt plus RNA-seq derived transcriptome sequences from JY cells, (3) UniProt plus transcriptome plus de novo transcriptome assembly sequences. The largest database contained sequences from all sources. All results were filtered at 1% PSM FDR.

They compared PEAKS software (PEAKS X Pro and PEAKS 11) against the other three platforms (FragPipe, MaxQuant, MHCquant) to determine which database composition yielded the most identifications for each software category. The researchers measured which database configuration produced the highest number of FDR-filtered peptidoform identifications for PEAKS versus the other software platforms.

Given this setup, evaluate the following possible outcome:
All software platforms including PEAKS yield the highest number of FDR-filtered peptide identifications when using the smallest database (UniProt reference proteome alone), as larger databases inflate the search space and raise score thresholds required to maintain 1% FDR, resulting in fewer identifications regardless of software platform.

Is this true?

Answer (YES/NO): NO